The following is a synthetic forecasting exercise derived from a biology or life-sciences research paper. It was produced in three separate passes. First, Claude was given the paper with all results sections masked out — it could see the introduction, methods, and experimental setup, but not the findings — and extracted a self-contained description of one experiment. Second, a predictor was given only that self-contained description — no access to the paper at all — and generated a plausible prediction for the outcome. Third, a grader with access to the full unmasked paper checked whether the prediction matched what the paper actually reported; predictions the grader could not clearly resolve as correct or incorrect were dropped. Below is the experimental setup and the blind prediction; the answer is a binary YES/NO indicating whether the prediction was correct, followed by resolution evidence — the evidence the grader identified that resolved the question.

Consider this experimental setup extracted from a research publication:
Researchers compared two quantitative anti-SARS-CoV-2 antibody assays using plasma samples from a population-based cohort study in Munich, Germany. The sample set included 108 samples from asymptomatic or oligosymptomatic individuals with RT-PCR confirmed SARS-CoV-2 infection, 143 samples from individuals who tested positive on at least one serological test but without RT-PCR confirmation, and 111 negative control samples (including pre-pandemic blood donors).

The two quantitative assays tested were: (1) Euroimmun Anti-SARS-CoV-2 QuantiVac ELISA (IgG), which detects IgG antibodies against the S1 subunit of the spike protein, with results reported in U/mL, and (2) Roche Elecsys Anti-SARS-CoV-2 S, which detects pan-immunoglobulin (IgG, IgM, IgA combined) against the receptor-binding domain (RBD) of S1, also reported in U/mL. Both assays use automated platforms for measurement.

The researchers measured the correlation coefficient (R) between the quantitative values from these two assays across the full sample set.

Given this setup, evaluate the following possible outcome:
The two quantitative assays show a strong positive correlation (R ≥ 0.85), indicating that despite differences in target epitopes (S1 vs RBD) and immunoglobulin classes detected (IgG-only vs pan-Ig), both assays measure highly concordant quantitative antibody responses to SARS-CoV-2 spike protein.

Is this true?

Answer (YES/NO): NO